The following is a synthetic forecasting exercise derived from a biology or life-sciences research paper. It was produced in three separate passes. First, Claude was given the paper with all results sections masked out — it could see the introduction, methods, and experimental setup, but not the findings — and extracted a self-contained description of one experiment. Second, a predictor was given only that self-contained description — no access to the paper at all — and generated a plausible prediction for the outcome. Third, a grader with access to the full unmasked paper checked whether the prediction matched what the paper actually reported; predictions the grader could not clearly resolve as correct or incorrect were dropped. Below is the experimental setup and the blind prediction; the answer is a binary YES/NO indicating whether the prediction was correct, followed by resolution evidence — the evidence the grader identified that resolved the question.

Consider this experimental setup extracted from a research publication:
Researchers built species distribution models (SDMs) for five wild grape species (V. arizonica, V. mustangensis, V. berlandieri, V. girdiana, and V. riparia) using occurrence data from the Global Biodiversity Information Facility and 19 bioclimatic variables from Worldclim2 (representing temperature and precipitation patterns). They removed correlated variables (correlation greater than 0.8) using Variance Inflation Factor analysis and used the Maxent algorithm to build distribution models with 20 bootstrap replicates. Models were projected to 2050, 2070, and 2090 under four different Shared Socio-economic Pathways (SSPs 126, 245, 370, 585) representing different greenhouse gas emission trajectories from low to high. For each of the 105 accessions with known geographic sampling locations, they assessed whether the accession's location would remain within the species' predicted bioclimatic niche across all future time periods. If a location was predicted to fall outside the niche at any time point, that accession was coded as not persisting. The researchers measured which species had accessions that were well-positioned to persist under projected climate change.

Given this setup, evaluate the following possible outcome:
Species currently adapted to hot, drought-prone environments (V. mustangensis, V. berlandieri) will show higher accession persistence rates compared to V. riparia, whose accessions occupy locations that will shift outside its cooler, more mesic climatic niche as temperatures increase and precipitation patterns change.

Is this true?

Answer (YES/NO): NO